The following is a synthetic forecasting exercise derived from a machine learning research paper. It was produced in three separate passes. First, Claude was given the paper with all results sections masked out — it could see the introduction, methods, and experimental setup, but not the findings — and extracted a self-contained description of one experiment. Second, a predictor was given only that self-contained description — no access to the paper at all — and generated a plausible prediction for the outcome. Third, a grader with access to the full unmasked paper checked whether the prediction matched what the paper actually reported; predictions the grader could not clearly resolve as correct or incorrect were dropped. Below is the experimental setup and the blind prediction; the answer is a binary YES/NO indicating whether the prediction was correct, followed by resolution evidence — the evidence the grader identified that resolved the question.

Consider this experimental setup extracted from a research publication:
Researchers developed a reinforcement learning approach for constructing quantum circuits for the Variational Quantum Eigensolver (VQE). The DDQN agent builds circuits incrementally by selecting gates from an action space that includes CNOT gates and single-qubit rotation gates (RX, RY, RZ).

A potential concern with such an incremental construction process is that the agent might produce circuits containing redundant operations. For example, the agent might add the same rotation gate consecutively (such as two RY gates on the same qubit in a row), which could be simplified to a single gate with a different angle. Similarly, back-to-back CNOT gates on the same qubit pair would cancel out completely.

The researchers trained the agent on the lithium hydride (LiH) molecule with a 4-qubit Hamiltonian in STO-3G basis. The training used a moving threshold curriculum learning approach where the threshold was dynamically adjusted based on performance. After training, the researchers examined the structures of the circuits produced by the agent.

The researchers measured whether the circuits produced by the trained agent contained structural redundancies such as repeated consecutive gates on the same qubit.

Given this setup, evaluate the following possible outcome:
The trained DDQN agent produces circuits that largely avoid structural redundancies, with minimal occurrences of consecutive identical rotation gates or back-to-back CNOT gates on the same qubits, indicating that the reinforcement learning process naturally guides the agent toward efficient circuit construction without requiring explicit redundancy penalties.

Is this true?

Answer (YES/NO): NO